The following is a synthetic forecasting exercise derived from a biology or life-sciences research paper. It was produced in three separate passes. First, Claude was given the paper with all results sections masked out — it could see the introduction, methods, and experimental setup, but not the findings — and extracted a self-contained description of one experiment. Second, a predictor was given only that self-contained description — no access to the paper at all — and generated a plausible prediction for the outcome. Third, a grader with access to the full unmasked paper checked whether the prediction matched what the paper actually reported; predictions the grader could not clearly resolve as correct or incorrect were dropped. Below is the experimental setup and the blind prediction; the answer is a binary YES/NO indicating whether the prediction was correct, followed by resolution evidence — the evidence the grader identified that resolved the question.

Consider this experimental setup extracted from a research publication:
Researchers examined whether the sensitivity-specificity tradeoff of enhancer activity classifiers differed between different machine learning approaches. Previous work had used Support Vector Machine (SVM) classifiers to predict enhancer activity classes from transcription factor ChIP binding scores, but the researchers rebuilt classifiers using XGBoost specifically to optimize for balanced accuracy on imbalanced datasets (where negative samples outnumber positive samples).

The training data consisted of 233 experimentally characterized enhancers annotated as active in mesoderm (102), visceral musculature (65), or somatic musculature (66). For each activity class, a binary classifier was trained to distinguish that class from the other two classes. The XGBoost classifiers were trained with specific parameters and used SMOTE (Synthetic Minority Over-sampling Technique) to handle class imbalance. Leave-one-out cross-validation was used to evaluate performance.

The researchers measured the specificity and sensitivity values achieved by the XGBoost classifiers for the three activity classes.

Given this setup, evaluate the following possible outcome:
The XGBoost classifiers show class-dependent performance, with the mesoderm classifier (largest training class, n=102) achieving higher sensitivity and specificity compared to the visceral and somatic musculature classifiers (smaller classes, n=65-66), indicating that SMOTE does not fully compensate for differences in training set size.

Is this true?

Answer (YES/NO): NO